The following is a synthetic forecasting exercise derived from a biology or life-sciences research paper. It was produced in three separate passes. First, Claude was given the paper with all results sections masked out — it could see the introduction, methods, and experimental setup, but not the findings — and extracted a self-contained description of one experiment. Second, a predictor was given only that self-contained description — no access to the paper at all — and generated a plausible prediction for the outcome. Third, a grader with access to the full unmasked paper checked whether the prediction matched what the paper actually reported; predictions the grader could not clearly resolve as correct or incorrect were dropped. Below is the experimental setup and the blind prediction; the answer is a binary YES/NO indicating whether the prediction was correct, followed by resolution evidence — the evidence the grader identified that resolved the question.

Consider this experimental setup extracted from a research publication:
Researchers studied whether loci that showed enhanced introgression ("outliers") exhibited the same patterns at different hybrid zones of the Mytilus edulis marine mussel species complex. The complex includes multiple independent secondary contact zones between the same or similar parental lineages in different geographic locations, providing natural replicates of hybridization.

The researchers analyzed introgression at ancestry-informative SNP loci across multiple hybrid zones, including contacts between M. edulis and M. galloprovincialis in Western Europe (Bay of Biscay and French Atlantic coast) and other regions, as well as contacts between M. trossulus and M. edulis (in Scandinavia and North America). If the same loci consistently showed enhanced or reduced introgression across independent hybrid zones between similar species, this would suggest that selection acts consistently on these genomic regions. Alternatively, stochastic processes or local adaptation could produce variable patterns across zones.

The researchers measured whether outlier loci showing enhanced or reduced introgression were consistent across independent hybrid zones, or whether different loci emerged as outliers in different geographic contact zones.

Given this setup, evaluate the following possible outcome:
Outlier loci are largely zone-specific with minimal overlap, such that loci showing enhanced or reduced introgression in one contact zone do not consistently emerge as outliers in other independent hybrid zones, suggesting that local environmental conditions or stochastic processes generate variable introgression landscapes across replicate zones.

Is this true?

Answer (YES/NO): YES